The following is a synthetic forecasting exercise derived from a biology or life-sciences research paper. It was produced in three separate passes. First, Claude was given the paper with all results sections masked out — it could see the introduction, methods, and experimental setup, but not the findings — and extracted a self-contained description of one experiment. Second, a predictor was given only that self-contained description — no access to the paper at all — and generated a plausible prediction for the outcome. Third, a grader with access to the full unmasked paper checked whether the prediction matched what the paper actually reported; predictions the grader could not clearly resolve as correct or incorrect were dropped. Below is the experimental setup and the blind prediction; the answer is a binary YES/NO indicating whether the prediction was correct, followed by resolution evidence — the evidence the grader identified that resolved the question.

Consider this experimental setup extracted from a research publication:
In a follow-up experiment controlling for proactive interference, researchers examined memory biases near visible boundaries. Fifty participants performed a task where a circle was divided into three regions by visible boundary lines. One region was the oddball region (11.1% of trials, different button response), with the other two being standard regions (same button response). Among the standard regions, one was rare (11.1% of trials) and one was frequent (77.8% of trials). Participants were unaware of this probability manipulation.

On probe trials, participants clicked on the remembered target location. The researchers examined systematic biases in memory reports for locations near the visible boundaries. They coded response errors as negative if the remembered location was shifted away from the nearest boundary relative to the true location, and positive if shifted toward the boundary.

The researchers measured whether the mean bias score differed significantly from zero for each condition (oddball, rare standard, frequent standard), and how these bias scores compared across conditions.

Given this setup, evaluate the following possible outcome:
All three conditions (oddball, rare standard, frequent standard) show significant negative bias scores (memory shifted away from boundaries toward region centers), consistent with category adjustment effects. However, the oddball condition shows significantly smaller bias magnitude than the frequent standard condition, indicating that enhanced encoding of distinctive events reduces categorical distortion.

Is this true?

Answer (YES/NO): NO